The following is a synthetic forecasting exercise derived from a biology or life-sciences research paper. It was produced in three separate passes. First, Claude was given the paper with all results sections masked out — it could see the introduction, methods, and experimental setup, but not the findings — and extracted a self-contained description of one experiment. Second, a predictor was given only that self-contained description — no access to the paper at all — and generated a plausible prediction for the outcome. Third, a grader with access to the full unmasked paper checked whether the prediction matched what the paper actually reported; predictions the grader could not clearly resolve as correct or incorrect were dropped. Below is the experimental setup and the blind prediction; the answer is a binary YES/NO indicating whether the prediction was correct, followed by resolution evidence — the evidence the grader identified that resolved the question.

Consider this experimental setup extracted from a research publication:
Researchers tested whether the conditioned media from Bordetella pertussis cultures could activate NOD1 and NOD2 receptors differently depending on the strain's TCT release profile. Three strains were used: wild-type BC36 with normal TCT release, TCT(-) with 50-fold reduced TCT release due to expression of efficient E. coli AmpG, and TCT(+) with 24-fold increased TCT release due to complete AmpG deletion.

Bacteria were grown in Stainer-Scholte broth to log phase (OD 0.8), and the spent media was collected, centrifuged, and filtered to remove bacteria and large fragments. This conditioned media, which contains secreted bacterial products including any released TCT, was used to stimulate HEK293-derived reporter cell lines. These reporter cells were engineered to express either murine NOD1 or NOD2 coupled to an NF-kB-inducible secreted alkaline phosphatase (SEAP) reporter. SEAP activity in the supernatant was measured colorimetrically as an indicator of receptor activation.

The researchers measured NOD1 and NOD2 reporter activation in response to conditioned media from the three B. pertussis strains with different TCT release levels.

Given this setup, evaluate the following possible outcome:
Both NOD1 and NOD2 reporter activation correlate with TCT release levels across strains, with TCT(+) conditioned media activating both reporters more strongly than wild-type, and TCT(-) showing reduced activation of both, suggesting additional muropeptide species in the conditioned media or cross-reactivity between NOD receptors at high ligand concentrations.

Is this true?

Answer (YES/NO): NO